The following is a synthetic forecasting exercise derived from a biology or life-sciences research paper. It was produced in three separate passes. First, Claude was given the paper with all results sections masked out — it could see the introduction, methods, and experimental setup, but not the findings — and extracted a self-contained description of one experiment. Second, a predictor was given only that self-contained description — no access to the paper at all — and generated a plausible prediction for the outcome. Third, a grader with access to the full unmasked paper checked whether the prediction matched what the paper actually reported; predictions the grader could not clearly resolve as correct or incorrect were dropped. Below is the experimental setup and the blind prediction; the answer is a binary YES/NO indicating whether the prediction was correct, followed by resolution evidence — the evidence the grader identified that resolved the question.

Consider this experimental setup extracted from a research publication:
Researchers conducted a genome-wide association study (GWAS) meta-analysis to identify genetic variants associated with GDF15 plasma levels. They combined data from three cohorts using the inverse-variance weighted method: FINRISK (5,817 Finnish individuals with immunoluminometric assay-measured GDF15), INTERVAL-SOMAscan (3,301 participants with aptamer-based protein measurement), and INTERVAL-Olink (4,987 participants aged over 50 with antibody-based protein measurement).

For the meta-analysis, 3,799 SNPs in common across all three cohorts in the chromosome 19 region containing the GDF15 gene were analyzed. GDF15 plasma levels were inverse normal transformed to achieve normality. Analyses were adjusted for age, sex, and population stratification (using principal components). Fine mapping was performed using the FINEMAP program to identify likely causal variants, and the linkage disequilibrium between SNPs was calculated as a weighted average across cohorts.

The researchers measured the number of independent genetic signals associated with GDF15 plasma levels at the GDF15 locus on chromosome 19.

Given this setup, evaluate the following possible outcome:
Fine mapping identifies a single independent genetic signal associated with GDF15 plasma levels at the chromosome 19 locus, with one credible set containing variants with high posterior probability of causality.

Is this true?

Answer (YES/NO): NO